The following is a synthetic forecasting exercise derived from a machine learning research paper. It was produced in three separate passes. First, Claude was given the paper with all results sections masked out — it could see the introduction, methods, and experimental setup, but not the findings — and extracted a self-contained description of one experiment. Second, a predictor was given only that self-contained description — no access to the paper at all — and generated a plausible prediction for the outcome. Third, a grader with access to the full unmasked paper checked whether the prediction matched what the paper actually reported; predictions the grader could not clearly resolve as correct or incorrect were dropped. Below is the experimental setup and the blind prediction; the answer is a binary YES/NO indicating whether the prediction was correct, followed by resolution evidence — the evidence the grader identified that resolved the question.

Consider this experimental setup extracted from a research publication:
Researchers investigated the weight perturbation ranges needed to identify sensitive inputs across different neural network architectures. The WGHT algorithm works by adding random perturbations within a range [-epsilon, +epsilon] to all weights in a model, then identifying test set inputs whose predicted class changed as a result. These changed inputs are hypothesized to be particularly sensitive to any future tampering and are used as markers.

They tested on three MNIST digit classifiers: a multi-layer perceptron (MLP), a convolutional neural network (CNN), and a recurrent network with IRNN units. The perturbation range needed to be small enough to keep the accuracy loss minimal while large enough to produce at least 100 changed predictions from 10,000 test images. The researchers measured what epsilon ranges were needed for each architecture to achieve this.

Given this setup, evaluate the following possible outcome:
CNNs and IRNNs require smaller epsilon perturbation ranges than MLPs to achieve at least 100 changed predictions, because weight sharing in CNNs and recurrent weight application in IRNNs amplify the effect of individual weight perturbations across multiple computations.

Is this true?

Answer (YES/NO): NO